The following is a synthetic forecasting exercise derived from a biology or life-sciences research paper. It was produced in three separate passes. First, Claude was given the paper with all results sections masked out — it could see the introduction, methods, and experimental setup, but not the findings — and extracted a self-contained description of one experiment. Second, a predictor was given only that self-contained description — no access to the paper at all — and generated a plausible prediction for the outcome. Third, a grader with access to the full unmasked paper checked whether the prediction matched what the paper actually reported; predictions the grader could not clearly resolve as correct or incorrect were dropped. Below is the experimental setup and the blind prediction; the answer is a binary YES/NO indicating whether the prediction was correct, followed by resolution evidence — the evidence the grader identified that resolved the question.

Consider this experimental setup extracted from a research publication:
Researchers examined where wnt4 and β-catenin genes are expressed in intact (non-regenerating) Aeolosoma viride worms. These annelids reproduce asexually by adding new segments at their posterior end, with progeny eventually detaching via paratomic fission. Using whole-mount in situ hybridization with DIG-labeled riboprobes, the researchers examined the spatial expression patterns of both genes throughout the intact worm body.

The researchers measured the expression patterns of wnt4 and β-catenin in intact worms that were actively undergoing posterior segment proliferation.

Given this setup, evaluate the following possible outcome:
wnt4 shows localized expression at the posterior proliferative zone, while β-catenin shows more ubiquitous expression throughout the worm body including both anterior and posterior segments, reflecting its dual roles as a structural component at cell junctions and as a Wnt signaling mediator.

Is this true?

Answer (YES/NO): NO